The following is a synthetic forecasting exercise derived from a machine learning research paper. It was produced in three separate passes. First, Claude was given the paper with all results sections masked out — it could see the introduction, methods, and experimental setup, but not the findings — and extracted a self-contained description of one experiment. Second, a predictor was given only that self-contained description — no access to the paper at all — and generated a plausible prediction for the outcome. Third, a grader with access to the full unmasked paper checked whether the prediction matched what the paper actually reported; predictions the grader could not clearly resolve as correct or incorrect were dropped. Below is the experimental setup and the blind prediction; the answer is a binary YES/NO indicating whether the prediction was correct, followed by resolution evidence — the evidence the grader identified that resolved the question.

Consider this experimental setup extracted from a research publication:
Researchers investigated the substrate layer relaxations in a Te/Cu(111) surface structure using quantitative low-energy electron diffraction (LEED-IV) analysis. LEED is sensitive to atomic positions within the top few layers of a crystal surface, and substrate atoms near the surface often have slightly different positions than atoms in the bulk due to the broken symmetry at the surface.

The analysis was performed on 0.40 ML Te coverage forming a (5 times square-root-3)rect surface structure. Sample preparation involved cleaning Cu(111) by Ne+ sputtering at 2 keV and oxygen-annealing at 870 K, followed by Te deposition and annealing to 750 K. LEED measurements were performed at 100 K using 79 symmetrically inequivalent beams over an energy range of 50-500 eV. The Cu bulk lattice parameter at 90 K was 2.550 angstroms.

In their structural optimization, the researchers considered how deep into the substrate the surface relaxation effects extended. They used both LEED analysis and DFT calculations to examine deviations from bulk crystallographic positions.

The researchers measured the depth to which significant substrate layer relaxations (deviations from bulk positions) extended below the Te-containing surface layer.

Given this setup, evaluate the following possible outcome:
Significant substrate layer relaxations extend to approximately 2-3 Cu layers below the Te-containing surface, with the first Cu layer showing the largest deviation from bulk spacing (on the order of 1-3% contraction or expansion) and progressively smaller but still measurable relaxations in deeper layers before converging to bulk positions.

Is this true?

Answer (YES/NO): NO